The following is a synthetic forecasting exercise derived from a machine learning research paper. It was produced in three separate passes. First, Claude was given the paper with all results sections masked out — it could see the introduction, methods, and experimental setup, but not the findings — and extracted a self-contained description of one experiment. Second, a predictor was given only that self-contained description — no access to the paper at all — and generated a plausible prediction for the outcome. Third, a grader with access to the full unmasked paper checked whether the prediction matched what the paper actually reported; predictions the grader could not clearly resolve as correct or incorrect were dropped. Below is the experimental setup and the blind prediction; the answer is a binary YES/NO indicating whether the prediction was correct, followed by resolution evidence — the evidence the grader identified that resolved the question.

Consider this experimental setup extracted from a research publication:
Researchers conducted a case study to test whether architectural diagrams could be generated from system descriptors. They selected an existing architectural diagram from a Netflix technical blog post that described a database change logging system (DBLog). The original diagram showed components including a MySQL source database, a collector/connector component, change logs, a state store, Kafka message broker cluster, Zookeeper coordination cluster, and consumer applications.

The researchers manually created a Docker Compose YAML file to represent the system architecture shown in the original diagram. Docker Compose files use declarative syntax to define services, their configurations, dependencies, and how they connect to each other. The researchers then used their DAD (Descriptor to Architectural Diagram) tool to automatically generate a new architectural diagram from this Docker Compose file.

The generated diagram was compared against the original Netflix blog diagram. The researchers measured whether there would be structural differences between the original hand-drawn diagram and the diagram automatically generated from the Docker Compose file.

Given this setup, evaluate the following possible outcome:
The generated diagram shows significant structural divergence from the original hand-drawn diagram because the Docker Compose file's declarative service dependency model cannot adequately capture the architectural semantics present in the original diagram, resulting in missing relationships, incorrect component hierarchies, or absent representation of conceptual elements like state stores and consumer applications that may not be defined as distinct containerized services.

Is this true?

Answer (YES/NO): NO